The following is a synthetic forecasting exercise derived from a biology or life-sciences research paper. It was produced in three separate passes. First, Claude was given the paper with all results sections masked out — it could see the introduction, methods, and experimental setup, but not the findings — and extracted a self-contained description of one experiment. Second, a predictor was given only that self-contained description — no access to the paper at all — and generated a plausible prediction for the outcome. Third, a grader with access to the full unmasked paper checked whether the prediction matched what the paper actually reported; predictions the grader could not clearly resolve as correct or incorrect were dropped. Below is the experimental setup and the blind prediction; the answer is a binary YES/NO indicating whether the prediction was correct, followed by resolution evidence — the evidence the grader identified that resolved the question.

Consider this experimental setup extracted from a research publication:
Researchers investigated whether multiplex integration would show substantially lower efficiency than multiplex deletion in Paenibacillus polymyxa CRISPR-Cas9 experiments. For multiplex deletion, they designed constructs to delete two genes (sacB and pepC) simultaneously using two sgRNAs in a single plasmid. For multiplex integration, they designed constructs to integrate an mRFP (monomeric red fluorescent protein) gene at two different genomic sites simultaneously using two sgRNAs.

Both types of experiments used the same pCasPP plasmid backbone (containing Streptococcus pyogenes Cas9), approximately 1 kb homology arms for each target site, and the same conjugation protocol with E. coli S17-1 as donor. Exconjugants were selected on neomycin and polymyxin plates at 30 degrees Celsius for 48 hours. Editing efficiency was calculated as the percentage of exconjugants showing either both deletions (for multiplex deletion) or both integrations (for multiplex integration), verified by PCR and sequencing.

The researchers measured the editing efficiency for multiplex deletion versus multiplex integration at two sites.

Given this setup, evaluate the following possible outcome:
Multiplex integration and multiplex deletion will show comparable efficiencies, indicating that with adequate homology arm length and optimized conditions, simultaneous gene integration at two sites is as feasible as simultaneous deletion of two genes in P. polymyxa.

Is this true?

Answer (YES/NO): NO